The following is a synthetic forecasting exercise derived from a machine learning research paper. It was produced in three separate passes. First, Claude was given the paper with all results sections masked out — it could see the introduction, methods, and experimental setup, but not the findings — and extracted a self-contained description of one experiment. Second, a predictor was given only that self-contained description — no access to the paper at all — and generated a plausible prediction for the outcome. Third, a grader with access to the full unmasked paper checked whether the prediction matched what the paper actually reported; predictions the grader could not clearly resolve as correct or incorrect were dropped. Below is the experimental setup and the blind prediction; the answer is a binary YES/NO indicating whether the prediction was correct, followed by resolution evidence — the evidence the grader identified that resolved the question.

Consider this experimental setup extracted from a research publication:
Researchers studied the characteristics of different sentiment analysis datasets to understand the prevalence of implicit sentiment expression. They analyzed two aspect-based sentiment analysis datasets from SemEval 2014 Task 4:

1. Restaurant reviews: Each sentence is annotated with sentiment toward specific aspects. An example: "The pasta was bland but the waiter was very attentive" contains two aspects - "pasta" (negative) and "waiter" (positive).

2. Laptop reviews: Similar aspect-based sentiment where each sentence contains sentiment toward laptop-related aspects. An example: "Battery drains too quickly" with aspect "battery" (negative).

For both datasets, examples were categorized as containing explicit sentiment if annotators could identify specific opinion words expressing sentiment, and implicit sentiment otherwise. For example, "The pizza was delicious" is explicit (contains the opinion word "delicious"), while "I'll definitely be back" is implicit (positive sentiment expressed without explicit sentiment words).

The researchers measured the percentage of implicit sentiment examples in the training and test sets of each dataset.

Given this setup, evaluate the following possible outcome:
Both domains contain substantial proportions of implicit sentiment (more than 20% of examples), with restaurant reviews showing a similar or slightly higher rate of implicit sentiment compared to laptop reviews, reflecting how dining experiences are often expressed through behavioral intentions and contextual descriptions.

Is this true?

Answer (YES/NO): NO